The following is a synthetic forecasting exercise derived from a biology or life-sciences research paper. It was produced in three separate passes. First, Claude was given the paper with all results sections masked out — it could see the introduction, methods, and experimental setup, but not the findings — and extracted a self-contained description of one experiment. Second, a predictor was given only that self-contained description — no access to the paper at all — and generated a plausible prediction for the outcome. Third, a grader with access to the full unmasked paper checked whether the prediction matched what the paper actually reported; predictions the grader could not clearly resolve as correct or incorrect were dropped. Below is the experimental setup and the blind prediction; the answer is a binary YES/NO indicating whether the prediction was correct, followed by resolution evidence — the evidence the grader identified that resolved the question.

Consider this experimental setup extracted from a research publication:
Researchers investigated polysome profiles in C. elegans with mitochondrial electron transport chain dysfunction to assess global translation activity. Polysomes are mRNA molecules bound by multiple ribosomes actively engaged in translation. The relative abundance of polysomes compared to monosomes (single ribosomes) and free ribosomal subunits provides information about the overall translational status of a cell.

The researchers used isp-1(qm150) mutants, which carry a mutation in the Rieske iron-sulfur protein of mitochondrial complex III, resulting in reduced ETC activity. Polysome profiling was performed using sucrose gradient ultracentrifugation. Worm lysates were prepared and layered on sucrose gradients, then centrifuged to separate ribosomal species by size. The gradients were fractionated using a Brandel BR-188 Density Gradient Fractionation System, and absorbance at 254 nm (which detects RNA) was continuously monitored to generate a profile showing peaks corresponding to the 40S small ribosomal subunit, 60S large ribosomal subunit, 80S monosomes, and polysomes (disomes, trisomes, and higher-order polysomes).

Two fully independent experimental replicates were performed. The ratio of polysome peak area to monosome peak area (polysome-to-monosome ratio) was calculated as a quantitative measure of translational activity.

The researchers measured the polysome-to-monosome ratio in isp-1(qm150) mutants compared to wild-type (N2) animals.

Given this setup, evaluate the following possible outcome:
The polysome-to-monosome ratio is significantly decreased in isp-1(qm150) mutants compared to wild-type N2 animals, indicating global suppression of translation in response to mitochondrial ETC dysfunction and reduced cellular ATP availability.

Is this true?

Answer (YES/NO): YES